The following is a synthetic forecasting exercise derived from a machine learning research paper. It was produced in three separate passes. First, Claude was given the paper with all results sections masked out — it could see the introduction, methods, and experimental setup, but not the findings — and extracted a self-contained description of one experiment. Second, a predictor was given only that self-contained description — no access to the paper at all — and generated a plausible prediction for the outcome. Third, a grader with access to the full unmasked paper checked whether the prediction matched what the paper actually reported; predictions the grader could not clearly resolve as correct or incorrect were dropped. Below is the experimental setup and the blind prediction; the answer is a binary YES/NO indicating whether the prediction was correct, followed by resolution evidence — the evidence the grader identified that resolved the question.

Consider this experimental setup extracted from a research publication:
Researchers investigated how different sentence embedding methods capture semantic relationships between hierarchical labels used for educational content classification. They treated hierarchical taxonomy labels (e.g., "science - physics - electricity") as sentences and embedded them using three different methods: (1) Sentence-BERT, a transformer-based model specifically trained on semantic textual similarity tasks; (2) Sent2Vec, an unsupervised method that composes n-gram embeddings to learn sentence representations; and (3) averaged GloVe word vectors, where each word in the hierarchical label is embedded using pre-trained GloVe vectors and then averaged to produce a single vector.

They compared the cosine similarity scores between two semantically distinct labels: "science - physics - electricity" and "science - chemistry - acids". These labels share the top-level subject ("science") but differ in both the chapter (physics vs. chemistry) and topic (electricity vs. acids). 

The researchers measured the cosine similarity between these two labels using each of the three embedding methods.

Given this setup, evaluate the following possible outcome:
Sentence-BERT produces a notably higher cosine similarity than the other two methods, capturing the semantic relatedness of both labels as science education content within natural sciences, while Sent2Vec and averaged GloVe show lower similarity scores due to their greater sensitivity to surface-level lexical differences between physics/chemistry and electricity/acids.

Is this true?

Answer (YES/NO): NO